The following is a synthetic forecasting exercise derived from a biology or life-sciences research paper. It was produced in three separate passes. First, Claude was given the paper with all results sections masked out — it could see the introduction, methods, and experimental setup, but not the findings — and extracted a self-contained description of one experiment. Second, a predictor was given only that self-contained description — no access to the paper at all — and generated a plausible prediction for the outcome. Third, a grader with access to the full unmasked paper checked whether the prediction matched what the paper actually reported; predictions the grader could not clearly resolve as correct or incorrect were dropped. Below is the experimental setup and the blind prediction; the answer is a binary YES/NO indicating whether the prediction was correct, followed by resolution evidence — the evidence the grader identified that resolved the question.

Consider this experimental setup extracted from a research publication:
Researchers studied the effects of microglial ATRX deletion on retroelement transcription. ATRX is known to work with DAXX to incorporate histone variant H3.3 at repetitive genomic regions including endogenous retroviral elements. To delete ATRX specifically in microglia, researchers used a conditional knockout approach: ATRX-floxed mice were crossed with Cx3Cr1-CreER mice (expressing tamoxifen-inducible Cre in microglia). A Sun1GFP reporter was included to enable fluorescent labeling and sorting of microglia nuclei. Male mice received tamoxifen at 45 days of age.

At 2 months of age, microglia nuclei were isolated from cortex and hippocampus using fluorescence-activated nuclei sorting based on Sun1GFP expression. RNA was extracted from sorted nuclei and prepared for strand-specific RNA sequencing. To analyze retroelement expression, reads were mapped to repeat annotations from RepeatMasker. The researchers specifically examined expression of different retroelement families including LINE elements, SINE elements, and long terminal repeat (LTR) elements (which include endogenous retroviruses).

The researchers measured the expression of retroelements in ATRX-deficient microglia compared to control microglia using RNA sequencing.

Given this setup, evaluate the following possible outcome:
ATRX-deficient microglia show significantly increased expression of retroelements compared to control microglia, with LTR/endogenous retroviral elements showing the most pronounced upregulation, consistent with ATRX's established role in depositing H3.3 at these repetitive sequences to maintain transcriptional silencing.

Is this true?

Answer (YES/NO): NO